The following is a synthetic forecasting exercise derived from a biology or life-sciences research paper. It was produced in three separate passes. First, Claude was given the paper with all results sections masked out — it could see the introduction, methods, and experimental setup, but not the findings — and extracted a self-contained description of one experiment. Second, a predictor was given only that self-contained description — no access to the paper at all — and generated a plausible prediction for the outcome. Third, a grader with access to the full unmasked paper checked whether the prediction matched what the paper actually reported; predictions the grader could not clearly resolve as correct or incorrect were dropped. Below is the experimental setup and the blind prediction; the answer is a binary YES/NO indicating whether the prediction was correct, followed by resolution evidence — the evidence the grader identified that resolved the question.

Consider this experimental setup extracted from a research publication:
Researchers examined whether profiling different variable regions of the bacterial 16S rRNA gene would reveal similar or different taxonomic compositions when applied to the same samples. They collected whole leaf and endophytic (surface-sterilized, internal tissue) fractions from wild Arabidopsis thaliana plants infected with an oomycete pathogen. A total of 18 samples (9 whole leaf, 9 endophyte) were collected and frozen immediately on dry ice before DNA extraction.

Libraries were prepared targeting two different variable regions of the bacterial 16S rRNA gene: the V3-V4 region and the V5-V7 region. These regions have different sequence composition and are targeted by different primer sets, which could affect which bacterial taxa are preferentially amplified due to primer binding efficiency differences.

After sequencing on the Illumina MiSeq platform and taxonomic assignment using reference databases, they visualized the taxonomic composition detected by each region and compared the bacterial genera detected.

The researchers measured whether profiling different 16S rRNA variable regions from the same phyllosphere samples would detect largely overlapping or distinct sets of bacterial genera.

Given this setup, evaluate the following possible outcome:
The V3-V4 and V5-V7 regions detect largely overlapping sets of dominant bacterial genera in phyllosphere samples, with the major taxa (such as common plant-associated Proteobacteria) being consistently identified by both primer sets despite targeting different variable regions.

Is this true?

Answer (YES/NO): NO